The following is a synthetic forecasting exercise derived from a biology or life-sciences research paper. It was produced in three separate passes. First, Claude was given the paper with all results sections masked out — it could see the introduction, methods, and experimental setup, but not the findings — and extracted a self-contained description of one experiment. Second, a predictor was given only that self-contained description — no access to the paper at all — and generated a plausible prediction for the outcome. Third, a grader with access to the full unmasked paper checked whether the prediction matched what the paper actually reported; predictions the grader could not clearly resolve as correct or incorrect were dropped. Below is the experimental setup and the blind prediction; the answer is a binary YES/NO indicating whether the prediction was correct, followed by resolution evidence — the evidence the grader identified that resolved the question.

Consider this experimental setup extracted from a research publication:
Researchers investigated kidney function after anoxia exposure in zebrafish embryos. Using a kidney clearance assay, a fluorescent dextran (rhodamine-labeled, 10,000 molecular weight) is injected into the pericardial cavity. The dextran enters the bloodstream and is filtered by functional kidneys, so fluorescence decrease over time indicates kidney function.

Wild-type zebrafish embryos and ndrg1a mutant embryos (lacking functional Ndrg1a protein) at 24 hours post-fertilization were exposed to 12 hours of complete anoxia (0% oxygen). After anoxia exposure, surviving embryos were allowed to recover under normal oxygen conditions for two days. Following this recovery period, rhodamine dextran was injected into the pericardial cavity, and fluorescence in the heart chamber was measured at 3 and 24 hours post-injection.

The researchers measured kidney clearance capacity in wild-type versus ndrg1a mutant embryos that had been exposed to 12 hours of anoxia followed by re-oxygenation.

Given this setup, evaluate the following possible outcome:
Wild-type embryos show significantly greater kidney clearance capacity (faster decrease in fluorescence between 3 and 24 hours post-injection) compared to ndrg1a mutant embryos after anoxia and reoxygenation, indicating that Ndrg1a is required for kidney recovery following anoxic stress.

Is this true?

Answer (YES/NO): YES